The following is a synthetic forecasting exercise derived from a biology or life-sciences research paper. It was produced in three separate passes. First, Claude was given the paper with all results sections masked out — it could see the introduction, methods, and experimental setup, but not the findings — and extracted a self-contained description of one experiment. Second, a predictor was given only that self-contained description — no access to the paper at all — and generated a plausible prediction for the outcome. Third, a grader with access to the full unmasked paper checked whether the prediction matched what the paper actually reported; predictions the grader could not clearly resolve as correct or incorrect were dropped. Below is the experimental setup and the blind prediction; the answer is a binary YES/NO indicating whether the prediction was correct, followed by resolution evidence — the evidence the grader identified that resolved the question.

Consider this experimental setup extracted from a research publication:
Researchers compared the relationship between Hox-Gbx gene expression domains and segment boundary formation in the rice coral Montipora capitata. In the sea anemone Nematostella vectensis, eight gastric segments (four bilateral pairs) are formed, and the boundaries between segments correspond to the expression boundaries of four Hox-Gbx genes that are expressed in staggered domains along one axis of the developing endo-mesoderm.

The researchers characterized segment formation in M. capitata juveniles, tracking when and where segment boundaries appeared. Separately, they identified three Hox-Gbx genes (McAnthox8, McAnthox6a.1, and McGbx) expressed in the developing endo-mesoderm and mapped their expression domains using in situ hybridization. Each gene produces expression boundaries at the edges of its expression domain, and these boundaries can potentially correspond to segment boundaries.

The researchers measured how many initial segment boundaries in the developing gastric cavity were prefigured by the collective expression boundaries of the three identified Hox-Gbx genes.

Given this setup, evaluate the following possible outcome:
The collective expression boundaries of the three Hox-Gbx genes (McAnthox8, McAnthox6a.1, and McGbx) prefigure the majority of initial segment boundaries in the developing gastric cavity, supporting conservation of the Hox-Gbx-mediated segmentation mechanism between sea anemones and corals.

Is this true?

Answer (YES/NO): YES